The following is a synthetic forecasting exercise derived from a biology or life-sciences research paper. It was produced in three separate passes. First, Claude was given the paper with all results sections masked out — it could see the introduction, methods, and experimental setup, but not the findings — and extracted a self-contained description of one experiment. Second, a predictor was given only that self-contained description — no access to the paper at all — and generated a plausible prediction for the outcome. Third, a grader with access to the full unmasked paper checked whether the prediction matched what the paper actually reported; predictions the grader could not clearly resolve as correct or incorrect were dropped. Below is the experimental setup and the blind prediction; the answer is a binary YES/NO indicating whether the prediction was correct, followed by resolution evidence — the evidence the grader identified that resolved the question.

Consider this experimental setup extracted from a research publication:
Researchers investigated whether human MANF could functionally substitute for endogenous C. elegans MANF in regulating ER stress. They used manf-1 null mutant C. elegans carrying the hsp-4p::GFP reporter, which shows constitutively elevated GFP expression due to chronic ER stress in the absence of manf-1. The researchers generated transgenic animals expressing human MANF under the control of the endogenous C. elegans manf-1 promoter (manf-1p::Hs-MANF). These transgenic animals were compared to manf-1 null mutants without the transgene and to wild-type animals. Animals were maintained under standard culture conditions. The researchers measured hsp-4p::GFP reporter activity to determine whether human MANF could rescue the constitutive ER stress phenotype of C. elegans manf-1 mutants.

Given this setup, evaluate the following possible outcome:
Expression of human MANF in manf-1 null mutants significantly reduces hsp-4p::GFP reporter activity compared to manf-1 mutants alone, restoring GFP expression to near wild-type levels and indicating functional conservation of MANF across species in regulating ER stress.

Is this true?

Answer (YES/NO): YES